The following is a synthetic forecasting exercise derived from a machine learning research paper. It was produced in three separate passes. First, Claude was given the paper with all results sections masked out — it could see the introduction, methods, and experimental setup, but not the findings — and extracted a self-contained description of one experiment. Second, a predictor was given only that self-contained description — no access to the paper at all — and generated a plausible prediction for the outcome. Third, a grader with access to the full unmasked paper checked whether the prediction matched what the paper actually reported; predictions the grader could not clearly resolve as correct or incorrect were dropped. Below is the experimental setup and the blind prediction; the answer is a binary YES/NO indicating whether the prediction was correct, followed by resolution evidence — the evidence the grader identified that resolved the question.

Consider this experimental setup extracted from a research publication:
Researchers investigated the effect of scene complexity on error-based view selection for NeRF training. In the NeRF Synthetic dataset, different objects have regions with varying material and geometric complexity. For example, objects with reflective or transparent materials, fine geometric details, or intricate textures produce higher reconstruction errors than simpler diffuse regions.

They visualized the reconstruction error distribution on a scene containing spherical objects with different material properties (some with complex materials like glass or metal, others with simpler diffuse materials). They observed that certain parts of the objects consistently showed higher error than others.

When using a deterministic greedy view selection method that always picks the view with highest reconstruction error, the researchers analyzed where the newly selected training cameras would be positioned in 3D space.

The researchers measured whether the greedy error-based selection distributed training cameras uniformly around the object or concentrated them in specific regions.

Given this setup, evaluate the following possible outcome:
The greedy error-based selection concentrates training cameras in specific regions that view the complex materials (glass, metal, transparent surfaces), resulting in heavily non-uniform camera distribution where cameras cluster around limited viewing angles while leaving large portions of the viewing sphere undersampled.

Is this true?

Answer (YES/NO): YES